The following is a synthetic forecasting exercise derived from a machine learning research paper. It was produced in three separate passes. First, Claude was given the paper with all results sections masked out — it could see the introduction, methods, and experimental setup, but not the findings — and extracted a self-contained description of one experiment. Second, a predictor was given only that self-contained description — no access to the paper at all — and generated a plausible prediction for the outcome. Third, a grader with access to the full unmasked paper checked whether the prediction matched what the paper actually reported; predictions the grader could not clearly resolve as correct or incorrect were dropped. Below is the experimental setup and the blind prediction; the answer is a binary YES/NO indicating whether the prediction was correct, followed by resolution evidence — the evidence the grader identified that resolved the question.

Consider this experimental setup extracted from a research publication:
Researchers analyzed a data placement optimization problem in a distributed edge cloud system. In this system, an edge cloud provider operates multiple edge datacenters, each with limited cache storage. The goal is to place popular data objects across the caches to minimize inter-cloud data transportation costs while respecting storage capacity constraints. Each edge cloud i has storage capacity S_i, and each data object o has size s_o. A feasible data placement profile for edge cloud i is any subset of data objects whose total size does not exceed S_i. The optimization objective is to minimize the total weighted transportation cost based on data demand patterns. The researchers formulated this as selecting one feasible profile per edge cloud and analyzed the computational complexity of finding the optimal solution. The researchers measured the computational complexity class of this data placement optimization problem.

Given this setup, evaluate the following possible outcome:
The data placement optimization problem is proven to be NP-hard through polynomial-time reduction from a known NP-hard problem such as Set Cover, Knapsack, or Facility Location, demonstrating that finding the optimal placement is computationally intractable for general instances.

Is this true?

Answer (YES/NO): YES